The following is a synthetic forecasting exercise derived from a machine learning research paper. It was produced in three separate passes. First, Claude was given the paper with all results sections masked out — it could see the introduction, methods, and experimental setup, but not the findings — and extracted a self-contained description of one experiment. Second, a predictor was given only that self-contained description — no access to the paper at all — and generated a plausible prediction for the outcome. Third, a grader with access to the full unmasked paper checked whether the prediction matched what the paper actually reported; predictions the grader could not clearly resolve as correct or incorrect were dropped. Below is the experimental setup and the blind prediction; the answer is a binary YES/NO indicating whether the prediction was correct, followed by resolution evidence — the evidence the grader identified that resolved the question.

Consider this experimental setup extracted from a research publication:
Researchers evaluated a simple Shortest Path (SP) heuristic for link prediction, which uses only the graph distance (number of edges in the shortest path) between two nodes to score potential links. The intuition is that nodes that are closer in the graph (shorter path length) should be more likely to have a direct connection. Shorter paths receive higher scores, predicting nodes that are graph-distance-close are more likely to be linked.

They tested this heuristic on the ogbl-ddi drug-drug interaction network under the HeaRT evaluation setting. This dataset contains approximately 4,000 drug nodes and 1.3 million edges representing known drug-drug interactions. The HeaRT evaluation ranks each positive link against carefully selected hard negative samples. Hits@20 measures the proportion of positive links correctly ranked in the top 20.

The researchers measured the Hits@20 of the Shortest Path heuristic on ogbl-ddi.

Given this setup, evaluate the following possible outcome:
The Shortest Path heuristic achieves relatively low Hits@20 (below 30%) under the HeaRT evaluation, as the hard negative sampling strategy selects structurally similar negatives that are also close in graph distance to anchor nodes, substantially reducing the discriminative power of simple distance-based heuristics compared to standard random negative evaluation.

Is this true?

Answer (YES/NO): NO